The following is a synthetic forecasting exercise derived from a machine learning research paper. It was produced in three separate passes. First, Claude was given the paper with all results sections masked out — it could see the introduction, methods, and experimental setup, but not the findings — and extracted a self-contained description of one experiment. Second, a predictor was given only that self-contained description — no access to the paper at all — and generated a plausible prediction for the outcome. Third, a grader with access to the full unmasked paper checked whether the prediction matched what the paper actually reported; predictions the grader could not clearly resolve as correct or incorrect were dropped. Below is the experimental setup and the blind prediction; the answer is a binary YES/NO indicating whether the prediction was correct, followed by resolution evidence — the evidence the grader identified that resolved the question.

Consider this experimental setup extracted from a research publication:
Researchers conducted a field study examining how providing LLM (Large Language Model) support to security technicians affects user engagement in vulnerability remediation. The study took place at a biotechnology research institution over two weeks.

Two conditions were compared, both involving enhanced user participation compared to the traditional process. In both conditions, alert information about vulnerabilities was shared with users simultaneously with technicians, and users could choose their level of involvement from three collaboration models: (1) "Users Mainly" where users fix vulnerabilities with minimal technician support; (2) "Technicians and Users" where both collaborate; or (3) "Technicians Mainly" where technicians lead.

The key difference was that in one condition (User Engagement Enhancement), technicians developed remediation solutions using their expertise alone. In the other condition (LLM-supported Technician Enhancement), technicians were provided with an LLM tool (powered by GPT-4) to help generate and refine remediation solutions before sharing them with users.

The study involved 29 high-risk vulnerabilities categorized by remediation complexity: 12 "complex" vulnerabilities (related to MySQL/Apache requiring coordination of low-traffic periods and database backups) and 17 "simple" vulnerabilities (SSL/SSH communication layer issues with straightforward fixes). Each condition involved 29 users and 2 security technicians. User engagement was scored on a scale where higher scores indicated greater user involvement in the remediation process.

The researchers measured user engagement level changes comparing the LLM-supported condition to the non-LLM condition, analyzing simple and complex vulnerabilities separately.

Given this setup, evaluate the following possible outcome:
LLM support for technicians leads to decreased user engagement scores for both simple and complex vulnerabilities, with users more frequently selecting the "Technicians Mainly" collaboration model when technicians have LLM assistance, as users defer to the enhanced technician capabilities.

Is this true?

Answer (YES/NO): NO